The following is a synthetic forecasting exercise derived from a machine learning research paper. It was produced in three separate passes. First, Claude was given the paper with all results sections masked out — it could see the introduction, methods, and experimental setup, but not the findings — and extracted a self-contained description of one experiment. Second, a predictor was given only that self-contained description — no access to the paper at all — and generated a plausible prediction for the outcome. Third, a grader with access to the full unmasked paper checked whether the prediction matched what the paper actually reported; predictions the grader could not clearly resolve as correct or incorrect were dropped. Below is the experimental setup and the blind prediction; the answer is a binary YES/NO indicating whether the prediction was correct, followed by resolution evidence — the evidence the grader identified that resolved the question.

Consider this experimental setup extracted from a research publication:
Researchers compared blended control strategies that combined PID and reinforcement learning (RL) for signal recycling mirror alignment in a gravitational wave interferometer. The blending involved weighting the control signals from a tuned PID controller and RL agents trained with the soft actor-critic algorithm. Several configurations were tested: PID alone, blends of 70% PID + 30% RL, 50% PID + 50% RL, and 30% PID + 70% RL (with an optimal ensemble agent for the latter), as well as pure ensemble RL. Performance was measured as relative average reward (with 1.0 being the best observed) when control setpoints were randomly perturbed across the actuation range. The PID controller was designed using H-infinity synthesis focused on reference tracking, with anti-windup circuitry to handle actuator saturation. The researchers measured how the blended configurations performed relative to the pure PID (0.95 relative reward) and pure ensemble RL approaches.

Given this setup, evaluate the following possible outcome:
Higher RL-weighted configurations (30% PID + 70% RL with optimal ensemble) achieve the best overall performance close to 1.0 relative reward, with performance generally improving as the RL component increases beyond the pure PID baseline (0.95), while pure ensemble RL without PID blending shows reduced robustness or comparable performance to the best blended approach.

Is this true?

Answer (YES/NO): NO